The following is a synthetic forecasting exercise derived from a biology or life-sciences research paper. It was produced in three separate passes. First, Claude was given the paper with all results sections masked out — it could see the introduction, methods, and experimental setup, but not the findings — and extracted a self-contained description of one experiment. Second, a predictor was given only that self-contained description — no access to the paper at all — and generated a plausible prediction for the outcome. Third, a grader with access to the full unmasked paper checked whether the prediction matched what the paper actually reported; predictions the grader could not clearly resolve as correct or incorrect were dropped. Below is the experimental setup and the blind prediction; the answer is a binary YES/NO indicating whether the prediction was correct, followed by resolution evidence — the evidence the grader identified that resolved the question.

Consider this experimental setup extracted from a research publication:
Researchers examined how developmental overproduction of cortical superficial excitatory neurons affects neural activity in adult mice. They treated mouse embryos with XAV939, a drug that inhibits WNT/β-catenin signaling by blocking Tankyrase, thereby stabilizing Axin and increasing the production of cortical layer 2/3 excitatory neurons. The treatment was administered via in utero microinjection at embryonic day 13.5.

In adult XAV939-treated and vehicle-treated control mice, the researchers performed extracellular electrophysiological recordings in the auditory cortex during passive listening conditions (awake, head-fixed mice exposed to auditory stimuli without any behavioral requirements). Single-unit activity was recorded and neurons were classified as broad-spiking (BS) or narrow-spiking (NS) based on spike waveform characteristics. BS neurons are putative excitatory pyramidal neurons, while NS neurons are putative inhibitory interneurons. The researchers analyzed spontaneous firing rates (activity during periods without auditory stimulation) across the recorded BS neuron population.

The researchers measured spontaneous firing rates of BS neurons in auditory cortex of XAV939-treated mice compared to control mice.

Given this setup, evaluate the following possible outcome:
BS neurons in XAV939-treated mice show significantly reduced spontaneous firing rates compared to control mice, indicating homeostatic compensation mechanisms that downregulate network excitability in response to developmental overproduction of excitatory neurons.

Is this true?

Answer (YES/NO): YES